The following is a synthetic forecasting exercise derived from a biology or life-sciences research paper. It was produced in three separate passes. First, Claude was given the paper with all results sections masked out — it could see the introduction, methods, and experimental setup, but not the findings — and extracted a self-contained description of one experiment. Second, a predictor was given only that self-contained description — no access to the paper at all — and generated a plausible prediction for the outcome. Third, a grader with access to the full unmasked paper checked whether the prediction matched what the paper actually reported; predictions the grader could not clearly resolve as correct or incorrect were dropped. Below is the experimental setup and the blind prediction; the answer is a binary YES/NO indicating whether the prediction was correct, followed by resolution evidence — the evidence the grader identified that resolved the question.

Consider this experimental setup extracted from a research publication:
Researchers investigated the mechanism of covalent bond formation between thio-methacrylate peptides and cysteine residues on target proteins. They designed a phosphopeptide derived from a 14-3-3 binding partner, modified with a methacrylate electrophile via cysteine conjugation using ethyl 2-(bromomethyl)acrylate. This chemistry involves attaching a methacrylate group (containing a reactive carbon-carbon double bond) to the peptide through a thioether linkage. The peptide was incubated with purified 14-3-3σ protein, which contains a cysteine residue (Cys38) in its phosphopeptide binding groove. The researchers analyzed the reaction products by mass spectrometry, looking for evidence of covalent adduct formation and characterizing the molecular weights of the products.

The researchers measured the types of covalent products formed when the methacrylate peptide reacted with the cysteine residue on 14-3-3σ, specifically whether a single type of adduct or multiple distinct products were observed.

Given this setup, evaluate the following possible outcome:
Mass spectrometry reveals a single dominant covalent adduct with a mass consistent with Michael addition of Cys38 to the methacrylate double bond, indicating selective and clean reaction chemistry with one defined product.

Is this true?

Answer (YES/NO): NO